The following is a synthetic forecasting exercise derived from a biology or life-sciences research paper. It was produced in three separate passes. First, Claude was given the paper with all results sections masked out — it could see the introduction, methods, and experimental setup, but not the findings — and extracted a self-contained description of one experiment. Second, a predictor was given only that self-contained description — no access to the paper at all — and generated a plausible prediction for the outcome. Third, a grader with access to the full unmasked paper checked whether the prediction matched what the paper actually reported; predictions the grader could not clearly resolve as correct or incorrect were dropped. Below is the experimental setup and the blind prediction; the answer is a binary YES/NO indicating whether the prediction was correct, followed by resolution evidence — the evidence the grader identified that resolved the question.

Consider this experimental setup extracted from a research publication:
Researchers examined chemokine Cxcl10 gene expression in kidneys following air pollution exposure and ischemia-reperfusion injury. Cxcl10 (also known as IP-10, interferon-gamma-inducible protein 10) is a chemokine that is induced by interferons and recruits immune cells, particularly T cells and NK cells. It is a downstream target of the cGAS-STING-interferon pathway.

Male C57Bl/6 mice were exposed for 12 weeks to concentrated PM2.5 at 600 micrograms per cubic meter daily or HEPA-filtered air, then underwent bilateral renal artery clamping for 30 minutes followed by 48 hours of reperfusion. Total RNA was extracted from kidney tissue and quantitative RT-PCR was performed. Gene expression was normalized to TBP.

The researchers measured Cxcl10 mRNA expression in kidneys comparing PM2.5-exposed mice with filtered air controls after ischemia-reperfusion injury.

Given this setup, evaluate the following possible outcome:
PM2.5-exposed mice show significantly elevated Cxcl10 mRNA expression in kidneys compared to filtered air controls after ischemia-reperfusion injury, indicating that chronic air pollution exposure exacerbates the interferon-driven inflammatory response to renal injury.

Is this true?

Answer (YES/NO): YES